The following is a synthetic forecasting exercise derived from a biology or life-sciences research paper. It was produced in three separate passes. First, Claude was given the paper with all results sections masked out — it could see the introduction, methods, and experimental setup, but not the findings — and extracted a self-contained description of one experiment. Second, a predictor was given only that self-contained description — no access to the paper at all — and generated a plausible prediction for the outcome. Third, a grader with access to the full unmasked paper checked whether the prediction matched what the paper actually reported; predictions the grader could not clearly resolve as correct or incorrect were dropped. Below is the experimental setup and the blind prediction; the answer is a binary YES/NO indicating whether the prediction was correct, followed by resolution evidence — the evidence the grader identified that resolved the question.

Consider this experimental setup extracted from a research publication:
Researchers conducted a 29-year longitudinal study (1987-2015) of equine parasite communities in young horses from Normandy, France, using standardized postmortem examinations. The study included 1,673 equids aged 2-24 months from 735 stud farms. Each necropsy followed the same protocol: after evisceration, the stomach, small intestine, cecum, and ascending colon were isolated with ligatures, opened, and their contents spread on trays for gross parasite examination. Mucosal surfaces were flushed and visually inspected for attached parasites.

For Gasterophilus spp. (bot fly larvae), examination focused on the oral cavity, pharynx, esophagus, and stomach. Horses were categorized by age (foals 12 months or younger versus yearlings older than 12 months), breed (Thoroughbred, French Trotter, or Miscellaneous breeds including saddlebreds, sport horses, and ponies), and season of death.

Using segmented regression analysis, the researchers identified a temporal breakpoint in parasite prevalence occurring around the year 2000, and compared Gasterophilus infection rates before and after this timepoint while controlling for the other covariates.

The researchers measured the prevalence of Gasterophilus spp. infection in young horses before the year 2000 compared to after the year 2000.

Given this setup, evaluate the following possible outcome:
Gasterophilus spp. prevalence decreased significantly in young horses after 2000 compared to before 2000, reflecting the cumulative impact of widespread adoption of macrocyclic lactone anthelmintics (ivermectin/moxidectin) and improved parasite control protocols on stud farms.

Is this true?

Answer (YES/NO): YES